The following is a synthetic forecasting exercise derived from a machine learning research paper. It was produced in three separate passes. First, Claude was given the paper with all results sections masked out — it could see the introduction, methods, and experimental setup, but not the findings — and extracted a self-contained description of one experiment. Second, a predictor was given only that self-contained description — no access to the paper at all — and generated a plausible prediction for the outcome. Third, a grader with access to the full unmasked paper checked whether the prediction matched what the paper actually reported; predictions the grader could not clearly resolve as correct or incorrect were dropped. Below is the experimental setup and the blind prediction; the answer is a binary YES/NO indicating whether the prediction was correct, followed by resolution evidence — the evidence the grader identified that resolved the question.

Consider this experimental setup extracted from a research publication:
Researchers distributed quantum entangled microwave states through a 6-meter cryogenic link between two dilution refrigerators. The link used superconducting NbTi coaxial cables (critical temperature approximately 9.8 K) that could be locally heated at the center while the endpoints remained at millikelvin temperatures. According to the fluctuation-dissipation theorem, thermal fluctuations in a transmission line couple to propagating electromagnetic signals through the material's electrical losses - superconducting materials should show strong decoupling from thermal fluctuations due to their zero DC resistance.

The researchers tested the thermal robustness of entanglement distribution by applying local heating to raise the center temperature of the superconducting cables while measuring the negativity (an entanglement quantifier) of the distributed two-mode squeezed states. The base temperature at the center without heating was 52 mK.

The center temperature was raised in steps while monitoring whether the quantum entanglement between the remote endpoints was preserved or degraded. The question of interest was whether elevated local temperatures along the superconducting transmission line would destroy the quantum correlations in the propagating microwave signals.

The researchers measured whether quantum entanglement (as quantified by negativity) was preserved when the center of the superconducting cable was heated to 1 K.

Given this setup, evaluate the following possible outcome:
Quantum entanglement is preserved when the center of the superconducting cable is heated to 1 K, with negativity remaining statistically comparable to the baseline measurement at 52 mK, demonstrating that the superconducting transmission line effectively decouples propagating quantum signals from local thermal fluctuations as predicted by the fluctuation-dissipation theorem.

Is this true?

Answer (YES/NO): NO